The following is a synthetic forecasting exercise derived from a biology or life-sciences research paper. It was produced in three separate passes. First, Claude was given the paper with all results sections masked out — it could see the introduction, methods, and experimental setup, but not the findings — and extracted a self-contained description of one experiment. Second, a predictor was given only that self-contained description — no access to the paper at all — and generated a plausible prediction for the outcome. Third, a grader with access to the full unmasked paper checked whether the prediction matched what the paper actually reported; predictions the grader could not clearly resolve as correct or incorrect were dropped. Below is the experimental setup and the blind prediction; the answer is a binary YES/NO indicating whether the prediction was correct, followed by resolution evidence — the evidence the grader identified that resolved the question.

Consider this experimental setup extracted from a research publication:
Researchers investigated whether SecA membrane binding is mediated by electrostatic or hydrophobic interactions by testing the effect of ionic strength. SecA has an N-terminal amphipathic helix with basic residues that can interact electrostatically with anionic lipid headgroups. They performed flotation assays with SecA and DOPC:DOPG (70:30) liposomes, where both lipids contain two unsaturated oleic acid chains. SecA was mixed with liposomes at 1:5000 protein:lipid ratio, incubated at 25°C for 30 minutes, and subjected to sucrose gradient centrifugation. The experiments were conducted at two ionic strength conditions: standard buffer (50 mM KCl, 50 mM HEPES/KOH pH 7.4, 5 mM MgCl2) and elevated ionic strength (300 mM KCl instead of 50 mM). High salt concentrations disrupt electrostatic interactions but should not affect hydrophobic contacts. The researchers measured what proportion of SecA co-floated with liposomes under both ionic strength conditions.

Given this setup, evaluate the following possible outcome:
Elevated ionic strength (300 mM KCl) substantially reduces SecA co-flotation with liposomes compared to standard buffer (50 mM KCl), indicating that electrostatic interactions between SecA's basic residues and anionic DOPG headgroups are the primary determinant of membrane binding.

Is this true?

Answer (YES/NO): NO